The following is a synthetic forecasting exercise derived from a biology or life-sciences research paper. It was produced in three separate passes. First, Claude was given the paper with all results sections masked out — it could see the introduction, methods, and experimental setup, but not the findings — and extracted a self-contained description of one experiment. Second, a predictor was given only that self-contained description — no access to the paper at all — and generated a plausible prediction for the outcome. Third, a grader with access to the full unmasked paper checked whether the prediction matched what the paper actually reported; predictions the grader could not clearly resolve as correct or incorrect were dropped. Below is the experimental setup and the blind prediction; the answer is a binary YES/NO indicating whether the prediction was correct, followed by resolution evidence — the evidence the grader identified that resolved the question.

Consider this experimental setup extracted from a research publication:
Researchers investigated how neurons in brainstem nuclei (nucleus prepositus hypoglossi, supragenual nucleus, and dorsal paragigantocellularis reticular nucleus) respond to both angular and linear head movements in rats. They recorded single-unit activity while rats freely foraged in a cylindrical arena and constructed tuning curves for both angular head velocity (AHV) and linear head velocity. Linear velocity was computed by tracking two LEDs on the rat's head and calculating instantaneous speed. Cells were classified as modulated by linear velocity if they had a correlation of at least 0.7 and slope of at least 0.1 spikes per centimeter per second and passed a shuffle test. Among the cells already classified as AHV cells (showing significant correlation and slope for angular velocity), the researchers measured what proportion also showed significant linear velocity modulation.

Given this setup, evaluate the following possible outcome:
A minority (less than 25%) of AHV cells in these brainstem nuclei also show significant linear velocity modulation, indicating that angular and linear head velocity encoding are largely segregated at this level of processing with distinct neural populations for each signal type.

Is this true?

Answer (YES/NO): NO